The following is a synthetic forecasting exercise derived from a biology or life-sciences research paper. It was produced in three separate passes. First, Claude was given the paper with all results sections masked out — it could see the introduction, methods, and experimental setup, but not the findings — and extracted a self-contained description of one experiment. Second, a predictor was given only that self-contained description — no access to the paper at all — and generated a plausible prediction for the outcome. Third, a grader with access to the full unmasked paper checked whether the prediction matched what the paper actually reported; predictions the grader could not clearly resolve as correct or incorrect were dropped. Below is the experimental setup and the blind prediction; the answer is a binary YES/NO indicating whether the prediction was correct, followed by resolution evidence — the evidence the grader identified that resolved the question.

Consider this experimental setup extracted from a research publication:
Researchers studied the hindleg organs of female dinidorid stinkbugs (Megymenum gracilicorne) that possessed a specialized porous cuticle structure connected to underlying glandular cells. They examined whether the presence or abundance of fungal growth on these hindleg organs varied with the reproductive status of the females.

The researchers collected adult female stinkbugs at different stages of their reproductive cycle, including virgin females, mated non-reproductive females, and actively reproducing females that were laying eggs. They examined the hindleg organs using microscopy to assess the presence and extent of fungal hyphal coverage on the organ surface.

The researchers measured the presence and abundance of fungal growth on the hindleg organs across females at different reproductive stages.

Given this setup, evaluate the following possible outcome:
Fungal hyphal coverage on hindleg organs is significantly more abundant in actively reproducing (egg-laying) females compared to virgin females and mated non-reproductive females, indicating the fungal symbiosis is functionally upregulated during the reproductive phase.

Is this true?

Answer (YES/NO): YES